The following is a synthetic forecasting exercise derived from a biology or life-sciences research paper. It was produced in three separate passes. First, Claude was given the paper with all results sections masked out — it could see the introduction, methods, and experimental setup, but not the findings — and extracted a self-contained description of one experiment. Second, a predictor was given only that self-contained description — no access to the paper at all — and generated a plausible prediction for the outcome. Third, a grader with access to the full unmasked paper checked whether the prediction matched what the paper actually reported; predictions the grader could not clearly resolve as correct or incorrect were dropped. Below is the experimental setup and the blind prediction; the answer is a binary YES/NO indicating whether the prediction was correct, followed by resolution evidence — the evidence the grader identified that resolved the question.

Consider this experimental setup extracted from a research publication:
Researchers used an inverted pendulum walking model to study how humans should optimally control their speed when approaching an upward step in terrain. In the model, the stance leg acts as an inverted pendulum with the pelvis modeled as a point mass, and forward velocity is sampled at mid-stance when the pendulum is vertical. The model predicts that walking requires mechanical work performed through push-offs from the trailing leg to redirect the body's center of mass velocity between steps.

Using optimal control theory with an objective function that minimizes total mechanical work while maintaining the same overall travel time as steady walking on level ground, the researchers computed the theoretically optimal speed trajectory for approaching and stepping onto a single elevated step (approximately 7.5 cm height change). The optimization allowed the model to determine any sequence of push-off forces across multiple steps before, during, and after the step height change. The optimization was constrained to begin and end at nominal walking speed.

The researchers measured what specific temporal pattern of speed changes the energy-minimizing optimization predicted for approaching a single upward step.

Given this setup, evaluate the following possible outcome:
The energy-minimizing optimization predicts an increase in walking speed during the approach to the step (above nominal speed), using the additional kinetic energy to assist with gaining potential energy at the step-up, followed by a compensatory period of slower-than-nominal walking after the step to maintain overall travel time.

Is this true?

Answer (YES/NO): NO